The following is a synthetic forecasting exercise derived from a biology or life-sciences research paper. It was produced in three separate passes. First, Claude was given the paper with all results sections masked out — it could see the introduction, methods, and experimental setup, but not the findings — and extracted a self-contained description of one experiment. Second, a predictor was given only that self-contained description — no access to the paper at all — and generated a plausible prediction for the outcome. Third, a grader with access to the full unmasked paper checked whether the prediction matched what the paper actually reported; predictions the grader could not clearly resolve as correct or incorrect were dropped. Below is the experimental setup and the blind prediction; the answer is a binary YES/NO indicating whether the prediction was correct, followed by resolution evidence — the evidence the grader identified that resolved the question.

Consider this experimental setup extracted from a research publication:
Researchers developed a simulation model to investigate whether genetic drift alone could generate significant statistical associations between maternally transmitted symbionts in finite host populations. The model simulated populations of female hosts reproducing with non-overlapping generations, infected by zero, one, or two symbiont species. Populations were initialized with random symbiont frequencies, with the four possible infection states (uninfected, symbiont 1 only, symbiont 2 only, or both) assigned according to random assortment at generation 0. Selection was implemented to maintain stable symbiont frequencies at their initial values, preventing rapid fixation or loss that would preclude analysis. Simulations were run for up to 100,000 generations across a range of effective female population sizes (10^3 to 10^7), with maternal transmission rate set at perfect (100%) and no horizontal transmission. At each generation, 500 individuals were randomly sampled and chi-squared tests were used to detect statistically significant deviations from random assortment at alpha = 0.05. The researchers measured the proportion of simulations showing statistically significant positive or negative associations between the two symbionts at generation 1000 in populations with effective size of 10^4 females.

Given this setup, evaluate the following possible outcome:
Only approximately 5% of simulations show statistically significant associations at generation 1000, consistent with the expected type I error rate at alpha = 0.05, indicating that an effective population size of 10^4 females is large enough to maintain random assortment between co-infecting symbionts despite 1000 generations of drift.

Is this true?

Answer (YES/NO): NO